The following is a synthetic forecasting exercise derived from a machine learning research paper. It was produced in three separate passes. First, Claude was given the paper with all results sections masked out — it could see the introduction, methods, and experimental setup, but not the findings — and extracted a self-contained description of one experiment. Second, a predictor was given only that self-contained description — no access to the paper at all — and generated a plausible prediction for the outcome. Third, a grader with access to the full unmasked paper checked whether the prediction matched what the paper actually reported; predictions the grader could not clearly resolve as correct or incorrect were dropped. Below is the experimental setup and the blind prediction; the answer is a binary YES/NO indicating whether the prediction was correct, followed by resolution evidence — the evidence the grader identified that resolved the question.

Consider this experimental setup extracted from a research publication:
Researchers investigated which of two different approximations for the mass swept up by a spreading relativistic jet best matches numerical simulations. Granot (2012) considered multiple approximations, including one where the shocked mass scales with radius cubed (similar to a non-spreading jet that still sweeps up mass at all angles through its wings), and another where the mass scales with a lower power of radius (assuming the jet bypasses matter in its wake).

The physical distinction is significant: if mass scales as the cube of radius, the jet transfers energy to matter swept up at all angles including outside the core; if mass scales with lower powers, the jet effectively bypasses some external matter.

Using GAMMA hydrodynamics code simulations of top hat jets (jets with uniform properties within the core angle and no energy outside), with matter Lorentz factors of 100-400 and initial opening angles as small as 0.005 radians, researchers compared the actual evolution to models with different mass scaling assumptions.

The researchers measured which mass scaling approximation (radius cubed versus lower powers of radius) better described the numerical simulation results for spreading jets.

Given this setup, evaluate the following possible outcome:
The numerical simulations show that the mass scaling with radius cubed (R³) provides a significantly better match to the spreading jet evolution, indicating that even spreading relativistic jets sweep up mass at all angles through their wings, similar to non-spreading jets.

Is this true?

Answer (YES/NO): YES